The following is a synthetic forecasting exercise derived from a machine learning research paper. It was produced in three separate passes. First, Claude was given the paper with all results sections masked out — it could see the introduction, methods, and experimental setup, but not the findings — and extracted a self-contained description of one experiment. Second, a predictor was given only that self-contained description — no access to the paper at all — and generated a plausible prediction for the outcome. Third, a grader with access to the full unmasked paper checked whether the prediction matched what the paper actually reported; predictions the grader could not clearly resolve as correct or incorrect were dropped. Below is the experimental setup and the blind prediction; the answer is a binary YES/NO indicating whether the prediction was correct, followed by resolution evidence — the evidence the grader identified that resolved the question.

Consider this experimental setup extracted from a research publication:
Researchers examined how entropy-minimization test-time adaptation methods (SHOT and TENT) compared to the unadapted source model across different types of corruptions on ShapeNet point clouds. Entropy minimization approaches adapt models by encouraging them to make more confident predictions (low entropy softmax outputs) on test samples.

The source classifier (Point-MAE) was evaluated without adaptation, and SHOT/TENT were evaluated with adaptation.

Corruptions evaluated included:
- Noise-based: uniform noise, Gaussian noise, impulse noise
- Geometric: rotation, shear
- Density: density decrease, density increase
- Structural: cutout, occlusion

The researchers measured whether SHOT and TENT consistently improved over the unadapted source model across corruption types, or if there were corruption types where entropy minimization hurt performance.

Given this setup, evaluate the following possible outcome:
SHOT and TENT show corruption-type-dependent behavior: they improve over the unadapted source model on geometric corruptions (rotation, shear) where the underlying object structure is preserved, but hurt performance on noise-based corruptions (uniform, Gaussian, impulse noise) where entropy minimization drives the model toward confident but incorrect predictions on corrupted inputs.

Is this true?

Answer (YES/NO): NO